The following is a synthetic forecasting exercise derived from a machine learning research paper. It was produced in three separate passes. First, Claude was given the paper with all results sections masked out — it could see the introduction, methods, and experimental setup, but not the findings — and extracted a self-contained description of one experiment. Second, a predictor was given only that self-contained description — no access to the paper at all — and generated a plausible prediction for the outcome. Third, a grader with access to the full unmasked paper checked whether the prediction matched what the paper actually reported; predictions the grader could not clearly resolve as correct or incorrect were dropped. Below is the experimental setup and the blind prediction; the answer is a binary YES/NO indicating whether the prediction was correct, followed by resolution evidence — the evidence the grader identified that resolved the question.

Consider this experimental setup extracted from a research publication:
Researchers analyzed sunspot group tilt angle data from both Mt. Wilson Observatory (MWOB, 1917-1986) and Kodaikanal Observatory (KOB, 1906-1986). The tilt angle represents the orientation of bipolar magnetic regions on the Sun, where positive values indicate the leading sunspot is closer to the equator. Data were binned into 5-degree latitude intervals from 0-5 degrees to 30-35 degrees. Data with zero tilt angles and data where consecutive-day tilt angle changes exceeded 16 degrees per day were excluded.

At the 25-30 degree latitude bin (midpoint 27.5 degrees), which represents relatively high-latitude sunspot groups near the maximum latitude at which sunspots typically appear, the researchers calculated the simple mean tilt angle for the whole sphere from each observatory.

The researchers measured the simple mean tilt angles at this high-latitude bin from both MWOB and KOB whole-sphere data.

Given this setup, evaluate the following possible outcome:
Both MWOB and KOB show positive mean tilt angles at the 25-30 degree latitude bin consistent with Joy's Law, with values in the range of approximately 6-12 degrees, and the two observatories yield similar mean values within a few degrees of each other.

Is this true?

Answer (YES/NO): YES